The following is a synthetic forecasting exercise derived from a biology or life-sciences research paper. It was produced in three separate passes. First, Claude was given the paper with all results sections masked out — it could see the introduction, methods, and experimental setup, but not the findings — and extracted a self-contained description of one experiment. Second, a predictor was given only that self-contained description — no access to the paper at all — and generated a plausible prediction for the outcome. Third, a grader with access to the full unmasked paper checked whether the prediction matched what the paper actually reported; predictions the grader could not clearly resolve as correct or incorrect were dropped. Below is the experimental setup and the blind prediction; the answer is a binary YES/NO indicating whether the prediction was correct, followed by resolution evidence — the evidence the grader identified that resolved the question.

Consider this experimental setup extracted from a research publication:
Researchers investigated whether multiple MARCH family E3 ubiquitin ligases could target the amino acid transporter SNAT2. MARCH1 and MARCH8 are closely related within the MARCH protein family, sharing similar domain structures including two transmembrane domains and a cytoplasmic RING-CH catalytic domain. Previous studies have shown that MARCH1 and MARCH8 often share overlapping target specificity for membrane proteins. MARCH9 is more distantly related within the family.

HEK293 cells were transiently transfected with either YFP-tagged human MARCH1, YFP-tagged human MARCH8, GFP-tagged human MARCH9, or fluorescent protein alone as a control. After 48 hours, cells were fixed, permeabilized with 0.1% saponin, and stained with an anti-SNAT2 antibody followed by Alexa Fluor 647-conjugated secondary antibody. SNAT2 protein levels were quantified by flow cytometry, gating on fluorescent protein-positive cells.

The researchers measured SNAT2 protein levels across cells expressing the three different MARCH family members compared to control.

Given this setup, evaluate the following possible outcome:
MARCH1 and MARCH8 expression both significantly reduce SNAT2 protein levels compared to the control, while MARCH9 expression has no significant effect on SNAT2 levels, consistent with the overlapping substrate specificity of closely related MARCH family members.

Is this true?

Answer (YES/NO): NO